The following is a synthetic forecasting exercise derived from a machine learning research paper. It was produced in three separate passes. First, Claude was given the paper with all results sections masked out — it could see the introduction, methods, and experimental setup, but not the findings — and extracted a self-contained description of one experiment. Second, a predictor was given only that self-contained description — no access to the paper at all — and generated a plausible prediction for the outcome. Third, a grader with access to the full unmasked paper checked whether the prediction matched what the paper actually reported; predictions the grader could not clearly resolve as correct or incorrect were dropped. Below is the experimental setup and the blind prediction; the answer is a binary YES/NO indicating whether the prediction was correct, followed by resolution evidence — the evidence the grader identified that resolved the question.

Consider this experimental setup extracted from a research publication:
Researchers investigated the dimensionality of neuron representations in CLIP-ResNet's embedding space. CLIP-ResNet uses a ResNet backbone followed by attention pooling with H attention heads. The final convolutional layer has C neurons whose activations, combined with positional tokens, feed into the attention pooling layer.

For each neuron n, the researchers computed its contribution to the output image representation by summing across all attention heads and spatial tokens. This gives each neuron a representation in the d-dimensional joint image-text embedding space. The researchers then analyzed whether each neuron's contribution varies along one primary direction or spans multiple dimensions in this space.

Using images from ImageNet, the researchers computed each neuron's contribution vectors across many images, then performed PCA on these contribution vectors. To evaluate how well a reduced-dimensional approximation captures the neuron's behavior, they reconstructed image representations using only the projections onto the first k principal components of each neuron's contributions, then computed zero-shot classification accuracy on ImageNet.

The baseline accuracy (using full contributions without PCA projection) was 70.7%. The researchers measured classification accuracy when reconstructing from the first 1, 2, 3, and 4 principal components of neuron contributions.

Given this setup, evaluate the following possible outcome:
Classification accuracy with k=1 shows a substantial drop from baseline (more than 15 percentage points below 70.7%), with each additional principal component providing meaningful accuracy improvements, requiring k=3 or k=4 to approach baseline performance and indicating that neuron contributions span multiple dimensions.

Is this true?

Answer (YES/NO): NO